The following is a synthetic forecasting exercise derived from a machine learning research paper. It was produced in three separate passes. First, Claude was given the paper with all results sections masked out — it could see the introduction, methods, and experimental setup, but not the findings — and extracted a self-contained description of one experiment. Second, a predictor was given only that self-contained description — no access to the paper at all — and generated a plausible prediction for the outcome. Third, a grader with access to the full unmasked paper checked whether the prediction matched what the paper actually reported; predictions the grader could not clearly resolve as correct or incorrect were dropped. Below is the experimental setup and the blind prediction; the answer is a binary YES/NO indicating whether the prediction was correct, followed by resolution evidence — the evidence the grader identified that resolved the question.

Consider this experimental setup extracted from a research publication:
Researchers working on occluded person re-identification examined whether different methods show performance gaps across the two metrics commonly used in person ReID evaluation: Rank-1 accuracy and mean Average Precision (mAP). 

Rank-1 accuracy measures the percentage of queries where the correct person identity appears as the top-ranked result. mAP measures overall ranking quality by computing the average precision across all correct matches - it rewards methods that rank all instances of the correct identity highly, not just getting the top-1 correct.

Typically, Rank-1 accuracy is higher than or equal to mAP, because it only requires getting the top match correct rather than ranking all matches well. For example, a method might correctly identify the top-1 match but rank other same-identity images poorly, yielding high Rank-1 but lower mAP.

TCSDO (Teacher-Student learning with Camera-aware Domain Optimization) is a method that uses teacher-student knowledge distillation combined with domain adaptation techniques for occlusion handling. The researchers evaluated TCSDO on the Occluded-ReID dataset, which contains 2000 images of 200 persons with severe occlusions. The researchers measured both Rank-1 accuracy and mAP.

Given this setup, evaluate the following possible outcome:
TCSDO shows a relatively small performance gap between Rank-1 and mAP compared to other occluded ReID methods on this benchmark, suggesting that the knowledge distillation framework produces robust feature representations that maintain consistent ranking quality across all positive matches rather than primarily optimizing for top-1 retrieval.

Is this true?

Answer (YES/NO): YES